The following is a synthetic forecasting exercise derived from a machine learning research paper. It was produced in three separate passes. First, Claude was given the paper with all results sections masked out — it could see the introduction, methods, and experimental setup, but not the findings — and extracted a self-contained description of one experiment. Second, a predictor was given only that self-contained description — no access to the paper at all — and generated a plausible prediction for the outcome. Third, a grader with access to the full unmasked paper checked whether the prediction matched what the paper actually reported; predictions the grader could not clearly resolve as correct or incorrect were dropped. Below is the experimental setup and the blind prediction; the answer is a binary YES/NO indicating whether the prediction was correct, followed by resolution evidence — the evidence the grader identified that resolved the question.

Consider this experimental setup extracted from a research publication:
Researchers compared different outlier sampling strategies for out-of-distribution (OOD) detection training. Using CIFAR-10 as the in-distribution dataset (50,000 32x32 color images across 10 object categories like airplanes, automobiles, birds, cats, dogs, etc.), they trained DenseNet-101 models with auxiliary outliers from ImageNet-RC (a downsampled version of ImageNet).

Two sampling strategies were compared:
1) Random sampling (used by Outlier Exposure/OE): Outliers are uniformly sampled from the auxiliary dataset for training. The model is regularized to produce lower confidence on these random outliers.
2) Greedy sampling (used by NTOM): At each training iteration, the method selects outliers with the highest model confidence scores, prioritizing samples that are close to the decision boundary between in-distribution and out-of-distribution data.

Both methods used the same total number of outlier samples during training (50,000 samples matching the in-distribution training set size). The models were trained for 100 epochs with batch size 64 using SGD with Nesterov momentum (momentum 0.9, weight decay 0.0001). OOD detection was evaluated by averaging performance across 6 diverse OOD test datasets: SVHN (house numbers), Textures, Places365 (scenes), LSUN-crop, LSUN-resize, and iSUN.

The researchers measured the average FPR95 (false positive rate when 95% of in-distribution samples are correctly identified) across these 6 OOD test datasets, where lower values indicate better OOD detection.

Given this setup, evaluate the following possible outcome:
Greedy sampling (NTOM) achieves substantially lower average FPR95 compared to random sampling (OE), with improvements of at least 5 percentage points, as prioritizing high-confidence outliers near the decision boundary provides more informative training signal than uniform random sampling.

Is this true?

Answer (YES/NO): YES